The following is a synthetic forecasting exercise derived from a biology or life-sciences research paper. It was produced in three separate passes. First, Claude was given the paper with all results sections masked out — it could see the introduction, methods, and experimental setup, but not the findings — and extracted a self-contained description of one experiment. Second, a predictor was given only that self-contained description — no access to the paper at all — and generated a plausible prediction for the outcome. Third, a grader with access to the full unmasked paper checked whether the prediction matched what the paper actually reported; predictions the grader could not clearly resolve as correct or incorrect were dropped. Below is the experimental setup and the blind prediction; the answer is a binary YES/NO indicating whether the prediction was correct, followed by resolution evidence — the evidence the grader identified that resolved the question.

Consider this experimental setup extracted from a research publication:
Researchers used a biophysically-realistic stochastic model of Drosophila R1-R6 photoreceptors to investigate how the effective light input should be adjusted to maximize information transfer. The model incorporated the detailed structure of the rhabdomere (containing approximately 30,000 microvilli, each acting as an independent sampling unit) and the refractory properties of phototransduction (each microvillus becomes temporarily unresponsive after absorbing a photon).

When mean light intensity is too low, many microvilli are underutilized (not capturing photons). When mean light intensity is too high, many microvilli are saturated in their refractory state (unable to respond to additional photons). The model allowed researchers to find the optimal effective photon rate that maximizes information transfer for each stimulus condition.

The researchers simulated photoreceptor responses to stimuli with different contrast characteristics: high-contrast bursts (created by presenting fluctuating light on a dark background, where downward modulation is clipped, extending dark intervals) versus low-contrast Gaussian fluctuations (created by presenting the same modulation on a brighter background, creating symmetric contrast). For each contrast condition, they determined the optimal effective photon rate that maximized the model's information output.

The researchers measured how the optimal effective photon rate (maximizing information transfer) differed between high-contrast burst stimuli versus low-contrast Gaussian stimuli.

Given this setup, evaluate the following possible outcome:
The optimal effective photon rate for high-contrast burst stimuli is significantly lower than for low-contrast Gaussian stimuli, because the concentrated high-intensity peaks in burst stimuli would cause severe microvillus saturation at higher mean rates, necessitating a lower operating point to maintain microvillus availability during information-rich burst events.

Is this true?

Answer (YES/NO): NO